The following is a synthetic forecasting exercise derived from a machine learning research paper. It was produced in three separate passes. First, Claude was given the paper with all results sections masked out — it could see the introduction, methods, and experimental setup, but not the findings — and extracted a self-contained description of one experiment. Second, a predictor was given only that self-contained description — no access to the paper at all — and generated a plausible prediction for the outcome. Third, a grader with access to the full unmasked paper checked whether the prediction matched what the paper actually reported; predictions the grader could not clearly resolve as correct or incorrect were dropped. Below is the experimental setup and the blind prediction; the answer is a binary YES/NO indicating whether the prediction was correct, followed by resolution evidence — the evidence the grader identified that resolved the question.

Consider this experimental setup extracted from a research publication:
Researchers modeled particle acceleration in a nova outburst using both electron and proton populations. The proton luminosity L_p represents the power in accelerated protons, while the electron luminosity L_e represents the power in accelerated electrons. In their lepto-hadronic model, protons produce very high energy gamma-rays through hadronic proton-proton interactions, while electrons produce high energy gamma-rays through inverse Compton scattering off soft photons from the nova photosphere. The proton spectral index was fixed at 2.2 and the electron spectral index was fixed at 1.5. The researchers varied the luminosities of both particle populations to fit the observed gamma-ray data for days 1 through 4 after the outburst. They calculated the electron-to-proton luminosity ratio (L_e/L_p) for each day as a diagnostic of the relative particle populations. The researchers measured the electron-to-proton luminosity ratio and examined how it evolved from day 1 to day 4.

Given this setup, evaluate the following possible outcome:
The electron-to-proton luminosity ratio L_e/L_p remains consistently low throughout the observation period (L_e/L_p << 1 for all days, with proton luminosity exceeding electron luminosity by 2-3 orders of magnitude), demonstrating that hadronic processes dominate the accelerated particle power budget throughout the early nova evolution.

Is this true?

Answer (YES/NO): YES